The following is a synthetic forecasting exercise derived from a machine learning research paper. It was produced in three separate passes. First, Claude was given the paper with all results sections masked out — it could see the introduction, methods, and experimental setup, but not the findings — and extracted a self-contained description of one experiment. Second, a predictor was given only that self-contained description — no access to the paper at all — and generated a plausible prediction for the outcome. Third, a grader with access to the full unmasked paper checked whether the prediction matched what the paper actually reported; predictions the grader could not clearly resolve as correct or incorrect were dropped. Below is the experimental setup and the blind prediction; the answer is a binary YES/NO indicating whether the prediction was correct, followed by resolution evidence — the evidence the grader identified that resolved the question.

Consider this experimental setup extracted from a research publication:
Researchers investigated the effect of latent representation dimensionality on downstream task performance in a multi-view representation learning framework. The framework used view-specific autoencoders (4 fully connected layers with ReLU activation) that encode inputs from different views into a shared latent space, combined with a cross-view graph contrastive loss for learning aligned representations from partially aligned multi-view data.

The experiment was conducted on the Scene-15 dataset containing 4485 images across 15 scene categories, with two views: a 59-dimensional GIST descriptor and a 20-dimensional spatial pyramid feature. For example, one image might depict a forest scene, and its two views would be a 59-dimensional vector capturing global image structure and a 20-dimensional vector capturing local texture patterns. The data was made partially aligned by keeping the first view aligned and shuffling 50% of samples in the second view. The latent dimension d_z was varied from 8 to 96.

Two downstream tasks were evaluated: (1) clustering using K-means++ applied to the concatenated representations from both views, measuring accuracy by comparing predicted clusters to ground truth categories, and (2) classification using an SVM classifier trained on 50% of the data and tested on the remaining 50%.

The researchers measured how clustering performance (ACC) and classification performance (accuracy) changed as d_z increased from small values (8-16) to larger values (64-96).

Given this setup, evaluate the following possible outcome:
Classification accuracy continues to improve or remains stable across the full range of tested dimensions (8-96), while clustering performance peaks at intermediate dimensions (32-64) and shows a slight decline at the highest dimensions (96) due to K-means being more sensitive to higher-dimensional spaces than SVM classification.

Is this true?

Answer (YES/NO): NO